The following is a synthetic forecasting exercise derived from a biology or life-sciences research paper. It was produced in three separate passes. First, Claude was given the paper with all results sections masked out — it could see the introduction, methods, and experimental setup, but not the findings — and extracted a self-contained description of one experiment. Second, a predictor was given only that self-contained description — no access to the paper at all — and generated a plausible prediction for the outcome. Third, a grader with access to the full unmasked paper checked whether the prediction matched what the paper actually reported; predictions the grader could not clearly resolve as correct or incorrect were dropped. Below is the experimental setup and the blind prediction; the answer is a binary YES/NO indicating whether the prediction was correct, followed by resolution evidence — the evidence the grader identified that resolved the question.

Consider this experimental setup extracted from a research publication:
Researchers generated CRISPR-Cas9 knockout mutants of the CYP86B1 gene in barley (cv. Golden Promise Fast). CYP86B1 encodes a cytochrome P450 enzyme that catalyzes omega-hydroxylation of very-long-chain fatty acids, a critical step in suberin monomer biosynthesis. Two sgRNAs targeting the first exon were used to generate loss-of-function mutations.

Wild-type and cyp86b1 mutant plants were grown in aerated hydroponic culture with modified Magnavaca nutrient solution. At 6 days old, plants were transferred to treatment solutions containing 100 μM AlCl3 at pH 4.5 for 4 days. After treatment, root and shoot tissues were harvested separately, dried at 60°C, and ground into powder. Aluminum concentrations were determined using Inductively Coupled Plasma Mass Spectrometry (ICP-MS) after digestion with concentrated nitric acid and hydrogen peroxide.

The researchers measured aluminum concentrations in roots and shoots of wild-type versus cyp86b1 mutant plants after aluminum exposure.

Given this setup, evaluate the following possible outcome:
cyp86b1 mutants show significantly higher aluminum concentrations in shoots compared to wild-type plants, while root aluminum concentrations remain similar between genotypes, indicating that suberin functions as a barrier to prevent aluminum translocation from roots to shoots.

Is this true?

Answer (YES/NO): NO